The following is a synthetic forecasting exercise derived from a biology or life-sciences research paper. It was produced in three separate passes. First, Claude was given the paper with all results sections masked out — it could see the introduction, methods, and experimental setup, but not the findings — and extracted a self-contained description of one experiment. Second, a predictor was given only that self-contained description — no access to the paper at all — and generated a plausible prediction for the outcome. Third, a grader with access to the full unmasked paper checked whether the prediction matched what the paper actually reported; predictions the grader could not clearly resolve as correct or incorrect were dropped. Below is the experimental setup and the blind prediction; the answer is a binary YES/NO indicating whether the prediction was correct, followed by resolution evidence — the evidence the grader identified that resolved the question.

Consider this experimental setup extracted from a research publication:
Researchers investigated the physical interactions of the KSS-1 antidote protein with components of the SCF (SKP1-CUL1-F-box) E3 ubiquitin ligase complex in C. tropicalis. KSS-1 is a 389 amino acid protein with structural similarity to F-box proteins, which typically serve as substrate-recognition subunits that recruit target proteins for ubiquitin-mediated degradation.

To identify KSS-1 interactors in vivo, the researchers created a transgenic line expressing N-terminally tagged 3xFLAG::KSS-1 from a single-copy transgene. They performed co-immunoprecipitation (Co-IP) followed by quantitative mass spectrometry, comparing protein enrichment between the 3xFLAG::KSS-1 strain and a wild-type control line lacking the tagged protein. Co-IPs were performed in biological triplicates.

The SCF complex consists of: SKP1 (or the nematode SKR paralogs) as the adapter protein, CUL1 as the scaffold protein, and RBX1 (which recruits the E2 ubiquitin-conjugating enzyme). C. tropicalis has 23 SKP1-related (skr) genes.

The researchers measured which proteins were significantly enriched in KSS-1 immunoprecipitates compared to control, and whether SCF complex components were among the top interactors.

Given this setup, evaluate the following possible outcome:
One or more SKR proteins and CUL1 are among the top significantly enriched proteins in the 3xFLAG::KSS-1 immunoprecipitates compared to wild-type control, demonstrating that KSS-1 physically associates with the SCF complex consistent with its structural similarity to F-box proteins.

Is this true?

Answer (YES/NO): YES